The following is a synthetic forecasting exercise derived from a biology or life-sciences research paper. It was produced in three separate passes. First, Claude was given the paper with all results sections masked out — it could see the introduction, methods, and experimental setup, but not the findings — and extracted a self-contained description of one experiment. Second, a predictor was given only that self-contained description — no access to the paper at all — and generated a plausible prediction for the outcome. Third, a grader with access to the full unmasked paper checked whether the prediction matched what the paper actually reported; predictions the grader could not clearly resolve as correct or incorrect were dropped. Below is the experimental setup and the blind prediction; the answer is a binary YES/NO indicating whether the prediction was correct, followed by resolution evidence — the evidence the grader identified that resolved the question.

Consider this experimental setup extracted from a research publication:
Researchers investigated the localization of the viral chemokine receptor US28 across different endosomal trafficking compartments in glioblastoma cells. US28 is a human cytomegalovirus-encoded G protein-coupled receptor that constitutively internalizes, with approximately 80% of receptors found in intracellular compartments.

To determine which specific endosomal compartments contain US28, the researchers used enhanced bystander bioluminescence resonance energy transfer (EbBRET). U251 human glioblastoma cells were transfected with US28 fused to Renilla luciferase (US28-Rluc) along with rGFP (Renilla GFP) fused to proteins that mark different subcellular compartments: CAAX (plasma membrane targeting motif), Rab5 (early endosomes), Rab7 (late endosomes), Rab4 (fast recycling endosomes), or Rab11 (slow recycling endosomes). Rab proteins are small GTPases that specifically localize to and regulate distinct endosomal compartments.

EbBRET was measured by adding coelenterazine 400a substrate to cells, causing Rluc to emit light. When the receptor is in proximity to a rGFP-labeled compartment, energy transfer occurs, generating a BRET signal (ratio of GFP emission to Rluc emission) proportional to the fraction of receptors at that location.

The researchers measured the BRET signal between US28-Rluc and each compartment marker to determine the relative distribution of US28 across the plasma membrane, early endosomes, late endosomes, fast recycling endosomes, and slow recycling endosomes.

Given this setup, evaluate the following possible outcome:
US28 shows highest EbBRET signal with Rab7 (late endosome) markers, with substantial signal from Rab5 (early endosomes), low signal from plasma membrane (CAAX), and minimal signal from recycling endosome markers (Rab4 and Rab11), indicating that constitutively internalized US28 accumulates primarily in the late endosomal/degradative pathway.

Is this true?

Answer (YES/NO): NO